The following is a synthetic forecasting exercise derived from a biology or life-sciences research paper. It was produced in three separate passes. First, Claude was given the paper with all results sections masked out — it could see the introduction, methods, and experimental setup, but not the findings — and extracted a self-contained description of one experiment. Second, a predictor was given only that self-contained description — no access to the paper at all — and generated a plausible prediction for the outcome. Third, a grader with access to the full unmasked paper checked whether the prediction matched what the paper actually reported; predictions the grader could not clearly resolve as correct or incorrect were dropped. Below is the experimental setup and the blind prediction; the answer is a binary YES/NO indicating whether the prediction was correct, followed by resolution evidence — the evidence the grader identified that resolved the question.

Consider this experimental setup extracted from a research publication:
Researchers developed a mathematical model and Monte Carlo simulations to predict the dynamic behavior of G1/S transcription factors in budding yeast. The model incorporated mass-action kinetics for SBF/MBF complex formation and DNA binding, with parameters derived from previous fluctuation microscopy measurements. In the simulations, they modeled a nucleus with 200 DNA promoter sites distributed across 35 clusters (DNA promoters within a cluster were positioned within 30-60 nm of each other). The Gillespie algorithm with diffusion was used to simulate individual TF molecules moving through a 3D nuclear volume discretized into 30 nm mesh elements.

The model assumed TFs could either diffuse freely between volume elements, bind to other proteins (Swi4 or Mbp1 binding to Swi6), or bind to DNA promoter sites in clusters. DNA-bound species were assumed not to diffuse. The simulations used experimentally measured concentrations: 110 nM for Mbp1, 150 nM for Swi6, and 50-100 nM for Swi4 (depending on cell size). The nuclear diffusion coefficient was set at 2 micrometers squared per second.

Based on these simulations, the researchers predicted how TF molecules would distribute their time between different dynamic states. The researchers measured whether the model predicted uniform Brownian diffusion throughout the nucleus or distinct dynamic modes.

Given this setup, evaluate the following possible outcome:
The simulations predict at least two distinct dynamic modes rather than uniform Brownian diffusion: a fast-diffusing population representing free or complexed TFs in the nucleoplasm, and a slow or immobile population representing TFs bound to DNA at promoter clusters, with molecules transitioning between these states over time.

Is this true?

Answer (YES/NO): YES